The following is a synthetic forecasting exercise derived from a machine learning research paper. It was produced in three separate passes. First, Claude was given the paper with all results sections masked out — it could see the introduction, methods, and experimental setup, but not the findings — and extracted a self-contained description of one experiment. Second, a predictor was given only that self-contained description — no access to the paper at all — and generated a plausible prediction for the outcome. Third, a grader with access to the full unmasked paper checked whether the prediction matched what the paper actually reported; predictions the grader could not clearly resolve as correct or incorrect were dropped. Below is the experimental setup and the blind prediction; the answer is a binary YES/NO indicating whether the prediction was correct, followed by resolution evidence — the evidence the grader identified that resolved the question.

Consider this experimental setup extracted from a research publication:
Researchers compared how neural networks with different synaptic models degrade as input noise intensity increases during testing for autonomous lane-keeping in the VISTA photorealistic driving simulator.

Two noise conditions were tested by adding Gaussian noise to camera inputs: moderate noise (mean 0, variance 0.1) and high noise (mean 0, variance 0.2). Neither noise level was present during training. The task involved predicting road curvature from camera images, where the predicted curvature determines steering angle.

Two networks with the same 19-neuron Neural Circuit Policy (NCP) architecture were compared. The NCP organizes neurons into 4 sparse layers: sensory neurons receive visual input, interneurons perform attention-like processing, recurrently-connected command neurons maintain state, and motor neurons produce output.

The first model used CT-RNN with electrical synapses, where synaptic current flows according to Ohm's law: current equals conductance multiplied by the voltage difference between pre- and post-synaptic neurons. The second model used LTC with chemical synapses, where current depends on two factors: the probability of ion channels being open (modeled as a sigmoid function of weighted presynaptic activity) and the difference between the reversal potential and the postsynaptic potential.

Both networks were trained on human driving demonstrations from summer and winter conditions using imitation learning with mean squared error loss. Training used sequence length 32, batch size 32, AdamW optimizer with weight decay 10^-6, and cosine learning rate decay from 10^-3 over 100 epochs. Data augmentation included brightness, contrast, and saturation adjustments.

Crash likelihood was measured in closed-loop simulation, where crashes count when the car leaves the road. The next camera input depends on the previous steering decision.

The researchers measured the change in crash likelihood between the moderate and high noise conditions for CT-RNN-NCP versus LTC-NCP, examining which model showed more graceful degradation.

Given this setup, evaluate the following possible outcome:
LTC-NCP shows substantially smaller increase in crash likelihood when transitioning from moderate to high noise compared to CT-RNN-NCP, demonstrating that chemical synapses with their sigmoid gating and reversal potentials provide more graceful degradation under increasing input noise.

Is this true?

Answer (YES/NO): YES